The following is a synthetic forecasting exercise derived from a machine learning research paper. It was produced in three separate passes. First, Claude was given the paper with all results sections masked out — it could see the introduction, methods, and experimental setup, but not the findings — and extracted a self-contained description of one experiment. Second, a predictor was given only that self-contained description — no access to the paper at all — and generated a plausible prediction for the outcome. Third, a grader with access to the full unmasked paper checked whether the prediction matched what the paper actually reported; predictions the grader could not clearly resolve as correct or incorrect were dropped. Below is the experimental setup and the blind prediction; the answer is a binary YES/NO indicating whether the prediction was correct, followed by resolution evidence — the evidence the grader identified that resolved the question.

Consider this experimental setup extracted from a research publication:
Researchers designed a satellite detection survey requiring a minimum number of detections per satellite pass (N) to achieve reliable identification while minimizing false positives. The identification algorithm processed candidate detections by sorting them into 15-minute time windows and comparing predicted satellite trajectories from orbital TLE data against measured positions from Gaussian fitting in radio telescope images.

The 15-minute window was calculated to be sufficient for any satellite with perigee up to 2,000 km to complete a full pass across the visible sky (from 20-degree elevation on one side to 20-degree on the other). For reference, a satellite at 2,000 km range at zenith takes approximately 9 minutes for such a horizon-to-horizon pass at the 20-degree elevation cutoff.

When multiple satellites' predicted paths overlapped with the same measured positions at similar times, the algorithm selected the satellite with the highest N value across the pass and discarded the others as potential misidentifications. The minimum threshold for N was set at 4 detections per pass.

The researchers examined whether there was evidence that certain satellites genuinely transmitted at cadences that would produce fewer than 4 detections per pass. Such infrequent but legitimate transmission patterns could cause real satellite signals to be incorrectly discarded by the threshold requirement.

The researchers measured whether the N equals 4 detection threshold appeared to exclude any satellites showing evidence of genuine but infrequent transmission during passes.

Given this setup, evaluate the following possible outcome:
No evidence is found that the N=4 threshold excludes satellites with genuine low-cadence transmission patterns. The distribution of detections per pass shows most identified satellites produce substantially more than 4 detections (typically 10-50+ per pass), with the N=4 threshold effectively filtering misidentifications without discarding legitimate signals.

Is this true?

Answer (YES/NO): NO